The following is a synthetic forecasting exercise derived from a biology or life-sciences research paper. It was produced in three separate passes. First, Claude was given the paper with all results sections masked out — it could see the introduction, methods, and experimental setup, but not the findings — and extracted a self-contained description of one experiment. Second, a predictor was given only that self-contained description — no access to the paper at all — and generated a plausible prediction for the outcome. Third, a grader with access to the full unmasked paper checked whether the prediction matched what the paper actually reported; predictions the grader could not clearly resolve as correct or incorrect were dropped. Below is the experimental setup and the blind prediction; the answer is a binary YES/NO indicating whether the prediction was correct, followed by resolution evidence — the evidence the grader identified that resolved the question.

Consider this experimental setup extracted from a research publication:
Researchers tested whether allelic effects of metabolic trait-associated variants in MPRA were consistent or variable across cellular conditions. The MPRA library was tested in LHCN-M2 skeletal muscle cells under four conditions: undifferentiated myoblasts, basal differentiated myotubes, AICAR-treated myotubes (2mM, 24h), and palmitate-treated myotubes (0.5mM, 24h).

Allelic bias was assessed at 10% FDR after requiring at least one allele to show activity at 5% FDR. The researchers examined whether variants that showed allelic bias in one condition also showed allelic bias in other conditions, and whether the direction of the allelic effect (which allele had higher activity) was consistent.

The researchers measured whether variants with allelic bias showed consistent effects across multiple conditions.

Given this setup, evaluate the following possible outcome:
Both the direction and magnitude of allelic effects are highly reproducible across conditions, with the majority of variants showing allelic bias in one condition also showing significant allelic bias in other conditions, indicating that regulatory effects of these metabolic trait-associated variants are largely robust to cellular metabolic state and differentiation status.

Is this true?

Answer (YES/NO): NO